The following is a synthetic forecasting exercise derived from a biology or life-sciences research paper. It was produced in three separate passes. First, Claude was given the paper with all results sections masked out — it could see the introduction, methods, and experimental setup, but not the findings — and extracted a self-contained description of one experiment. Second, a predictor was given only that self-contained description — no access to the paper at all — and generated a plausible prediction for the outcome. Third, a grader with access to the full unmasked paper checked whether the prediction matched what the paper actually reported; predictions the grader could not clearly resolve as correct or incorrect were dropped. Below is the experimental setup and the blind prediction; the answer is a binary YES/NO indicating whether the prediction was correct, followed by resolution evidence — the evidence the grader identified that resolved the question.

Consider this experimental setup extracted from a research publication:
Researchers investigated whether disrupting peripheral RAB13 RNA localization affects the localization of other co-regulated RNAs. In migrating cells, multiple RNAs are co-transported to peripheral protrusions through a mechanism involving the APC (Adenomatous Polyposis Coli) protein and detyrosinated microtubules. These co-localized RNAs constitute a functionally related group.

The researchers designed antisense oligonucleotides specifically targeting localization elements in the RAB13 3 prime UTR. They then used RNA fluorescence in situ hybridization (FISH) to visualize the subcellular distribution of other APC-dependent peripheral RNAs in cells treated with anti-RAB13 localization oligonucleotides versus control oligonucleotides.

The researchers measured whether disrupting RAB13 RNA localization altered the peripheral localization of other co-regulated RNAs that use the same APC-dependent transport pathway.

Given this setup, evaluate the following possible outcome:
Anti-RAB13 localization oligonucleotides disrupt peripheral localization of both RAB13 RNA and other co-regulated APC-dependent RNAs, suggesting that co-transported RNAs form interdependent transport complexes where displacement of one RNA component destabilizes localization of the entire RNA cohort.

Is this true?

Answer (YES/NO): NO